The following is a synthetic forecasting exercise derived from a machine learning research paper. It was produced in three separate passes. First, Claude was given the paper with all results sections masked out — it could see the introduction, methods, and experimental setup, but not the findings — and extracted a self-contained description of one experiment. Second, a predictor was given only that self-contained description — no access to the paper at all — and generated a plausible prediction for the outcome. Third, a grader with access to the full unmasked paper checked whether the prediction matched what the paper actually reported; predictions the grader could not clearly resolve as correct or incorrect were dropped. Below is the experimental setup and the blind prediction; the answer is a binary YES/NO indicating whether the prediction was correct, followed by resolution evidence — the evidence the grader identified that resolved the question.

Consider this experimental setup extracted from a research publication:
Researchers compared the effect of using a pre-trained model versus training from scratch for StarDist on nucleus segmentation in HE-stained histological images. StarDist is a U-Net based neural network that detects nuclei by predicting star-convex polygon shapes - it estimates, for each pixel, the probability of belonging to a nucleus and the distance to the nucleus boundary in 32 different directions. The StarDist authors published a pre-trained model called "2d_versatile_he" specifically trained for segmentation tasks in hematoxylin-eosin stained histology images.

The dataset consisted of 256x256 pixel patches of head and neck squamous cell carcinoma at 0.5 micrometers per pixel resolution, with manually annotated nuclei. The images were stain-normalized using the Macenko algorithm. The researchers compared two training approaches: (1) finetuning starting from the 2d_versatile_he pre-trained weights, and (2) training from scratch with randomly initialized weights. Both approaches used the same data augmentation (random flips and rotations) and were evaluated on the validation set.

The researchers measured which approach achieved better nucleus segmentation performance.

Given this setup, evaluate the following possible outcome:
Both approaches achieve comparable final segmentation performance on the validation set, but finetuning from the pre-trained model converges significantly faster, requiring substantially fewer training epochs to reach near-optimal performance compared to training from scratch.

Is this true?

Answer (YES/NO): NO